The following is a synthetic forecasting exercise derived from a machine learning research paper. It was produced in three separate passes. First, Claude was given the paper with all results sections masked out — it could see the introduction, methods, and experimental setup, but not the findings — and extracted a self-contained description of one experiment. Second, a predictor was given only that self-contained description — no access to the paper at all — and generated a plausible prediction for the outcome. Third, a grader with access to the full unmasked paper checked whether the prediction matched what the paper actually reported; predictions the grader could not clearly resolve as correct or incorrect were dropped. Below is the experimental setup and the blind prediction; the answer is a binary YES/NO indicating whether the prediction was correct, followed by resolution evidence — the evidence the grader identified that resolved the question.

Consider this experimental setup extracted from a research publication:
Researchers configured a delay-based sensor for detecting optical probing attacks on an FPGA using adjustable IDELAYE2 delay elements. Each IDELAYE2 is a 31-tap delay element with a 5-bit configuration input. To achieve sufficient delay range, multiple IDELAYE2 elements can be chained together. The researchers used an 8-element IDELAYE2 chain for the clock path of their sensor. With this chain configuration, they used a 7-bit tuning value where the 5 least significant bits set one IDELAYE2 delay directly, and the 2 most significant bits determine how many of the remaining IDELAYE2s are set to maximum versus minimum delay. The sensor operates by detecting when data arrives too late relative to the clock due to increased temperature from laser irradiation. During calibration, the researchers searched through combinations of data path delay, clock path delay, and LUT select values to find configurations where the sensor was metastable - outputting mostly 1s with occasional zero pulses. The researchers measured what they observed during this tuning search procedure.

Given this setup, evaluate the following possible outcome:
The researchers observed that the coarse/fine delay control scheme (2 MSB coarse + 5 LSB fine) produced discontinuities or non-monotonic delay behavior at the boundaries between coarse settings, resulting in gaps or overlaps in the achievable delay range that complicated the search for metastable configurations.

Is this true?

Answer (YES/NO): NO